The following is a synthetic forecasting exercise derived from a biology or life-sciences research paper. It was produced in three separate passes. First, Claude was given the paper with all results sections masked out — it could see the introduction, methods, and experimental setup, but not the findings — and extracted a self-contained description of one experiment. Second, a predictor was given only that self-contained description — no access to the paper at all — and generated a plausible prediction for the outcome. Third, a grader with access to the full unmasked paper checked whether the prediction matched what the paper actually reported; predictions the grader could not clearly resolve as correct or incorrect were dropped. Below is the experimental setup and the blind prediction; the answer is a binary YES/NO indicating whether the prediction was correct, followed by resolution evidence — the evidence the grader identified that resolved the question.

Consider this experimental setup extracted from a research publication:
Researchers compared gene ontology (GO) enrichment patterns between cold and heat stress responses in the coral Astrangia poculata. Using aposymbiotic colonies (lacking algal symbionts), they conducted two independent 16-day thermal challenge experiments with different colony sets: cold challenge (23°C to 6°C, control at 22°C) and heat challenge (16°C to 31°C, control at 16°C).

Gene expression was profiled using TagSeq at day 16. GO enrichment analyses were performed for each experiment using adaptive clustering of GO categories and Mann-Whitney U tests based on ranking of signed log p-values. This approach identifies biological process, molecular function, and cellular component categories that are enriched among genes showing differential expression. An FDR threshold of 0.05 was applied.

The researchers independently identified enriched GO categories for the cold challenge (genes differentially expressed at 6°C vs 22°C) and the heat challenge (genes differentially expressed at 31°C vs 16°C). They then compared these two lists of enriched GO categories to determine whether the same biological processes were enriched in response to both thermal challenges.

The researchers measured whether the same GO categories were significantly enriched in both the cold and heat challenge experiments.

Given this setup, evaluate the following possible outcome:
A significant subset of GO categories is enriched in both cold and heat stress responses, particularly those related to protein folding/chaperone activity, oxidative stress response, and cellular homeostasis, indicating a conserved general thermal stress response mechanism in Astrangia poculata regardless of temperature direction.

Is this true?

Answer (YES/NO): NO